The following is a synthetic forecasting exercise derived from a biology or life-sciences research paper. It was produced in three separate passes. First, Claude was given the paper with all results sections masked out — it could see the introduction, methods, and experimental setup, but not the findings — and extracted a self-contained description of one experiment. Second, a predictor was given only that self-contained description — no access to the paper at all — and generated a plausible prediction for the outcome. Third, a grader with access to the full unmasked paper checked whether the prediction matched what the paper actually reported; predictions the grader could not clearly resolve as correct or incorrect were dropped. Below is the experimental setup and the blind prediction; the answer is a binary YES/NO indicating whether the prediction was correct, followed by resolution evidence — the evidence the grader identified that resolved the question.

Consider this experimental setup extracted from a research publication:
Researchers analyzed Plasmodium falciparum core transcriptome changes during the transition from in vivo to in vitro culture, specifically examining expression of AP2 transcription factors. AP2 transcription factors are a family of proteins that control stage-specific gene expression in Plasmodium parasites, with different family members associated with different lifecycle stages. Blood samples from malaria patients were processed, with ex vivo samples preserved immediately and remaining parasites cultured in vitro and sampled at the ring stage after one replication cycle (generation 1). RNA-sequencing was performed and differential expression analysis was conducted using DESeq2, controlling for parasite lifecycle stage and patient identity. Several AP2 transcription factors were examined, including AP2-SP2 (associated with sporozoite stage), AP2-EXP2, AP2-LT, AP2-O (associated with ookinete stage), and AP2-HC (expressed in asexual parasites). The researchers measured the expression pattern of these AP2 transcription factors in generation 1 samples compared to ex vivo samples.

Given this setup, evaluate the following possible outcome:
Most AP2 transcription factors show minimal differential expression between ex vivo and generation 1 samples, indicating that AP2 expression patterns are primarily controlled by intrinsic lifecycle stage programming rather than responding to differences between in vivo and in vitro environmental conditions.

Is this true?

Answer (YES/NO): NO